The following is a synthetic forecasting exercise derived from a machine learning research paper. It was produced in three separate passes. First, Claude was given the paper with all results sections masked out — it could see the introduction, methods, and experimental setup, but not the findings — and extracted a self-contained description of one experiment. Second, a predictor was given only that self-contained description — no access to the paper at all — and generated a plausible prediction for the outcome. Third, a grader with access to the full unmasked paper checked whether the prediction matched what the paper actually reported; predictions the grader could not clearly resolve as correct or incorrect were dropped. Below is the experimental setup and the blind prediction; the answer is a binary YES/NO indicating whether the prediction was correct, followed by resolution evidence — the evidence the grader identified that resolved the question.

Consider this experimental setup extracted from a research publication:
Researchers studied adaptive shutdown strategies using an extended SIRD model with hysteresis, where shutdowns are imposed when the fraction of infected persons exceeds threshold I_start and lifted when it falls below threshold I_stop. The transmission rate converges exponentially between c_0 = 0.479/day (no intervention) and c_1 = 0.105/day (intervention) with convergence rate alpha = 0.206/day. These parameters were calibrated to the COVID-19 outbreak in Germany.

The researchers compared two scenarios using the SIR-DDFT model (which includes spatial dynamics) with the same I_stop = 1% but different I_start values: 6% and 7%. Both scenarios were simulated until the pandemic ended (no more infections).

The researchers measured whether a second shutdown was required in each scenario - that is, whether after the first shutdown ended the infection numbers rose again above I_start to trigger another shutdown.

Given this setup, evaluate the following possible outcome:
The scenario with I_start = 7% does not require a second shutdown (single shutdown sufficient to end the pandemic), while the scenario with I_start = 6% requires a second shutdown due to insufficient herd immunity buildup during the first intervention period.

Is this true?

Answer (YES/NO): YES